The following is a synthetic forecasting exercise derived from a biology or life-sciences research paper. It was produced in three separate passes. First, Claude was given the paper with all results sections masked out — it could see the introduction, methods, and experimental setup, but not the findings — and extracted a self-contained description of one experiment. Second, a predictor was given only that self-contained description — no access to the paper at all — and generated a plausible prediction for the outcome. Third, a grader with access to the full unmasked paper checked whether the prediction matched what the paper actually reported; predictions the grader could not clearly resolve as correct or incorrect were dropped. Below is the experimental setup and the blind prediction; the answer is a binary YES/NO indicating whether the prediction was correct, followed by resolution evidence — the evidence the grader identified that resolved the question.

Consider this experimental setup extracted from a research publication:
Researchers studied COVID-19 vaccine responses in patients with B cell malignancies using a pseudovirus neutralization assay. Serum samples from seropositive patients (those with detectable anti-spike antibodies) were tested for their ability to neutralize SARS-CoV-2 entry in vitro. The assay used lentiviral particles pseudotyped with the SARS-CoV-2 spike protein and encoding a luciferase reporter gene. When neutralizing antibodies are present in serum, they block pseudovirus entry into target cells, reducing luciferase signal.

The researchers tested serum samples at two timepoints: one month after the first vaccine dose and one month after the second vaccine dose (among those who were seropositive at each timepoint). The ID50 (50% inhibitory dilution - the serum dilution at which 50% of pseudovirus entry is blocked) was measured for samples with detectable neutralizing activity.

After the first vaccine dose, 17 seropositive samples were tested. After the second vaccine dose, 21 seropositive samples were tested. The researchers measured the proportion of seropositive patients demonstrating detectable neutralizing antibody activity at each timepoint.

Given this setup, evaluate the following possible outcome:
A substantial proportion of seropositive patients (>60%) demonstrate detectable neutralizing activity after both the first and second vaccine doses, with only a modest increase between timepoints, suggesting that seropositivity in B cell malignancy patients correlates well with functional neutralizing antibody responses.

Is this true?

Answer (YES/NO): NO